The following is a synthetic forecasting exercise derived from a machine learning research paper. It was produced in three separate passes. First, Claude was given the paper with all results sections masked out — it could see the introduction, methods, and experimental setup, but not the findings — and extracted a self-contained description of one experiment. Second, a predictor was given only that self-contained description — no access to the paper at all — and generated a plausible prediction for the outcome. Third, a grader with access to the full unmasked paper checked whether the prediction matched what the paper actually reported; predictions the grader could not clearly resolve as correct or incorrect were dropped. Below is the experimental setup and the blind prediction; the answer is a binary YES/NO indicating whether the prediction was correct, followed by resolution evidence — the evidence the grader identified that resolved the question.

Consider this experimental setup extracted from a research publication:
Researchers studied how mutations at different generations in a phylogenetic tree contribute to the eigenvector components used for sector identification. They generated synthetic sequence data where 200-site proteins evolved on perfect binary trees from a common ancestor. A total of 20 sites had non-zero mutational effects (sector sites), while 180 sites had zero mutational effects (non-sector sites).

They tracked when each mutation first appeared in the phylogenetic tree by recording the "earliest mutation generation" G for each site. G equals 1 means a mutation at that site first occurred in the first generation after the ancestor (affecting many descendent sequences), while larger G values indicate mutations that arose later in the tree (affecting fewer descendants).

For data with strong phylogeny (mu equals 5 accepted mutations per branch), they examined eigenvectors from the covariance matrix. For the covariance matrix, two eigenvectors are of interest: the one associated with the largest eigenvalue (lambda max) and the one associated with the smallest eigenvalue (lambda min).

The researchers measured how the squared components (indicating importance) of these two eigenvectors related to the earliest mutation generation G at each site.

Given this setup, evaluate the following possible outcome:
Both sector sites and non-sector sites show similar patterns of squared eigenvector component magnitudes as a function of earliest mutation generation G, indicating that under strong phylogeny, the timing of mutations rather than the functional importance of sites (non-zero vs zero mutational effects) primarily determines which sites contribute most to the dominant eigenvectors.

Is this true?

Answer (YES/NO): NO